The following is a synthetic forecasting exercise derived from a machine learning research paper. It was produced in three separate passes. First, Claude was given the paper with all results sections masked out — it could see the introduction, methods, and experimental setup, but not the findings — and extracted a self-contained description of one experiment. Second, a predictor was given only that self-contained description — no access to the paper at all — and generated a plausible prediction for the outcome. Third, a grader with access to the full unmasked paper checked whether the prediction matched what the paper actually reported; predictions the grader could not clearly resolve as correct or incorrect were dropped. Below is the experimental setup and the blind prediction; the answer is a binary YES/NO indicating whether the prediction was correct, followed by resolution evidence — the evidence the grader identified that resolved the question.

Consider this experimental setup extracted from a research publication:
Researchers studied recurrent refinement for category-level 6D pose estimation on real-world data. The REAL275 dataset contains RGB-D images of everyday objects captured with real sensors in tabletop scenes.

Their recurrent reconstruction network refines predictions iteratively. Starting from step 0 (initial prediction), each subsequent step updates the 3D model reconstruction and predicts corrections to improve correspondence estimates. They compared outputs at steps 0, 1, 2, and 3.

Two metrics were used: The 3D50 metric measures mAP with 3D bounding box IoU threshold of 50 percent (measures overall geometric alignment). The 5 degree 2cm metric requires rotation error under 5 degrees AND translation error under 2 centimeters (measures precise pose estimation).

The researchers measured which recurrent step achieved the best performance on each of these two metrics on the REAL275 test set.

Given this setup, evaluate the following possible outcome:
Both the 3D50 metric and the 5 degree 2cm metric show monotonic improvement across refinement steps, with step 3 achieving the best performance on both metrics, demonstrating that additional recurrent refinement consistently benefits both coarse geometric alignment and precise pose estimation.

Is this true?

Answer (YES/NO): NO